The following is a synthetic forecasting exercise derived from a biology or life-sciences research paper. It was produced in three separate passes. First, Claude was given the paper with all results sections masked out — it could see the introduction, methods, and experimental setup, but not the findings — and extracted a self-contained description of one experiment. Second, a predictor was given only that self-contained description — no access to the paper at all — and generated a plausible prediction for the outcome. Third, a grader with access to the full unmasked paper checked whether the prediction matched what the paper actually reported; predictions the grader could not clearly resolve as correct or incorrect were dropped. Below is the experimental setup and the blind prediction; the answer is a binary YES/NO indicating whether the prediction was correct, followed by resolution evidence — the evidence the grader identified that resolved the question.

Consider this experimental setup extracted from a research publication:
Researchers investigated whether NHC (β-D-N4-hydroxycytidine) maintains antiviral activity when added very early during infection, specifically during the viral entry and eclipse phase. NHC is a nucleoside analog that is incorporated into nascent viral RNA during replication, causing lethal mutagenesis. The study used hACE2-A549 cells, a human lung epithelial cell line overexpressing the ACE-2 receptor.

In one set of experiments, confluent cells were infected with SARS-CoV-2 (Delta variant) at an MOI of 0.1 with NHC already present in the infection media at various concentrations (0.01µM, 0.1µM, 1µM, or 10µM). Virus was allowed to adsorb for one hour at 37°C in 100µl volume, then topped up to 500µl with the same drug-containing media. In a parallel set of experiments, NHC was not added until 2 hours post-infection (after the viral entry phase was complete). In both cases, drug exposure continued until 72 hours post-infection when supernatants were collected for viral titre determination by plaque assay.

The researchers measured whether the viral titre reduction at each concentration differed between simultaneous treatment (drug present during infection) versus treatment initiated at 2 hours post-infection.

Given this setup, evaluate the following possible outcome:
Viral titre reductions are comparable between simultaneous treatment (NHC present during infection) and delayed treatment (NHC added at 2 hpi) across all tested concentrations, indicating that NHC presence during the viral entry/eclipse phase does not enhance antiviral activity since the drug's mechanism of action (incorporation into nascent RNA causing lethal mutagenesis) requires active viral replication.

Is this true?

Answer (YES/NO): YES